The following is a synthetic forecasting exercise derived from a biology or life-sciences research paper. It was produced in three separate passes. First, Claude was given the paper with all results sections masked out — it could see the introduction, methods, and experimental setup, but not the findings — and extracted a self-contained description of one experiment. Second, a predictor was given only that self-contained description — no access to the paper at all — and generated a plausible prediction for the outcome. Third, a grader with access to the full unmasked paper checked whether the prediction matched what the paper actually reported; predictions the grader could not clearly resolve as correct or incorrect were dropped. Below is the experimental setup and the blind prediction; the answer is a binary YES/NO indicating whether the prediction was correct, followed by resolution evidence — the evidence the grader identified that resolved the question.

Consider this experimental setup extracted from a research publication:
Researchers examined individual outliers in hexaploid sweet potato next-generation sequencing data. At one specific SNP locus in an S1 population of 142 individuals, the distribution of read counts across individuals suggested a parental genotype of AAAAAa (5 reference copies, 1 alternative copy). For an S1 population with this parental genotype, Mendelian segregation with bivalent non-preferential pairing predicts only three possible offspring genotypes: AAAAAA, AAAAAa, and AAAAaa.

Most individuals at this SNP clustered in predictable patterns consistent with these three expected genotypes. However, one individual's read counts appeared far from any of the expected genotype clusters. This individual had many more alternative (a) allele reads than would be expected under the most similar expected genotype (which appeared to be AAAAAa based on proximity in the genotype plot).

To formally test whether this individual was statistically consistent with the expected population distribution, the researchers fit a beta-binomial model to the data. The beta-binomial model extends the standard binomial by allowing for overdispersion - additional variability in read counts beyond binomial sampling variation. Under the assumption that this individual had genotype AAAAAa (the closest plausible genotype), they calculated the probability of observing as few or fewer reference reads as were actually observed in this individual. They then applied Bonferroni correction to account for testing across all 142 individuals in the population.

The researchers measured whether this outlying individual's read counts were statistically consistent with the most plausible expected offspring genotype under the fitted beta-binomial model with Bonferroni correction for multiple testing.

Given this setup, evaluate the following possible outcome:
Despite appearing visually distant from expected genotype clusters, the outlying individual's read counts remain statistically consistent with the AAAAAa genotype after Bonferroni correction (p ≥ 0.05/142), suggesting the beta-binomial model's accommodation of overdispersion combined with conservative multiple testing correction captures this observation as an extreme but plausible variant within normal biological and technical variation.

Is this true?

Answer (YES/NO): NO